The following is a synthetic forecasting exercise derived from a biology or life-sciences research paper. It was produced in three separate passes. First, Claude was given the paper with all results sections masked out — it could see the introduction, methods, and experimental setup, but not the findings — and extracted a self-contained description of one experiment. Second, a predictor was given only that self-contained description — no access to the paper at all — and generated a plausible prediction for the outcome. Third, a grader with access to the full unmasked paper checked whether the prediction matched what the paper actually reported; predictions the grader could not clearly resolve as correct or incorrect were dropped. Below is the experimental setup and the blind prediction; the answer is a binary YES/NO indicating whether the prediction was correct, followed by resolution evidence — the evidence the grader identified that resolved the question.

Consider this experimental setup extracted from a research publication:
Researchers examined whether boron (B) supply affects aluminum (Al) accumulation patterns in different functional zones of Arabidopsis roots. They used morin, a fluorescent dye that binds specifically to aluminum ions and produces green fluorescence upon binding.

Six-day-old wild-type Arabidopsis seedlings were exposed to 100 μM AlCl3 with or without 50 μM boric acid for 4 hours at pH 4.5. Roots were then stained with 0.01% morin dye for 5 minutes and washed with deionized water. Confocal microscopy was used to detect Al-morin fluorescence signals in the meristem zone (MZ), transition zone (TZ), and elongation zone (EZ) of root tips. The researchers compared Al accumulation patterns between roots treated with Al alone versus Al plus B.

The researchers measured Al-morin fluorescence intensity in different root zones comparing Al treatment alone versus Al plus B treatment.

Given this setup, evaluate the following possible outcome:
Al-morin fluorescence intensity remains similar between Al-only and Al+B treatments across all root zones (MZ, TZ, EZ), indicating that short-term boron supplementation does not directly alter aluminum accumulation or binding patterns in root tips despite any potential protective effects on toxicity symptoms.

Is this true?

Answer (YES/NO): NO